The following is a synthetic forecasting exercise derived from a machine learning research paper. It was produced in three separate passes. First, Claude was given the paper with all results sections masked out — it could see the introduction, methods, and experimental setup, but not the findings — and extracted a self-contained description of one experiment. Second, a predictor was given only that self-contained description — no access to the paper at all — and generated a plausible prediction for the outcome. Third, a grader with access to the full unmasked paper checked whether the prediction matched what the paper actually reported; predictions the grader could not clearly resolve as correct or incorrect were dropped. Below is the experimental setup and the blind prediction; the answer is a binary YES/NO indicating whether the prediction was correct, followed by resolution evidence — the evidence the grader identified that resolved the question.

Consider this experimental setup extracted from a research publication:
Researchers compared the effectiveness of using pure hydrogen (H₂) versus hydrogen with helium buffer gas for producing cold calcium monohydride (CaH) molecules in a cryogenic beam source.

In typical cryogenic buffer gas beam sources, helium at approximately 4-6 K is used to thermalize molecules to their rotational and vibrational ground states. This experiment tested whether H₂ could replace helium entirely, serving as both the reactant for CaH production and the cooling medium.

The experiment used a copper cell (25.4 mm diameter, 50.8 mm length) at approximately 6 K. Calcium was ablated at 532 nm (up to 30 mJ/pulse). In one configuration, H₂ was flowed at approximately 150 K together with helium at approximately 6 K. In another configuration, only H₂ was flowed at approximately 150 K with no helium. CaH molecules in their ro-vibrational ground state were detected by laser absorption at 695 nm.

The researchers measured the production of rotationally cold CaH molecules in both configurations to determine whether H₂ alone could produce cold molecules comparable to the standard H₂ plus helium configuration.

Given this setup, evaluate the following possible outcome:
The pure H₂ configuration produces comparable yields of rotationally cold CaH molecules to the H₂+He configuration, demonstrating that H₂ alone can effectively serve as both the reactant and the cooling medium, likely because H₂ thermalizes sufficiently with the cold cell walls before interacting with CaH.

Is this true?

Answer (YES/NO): YES